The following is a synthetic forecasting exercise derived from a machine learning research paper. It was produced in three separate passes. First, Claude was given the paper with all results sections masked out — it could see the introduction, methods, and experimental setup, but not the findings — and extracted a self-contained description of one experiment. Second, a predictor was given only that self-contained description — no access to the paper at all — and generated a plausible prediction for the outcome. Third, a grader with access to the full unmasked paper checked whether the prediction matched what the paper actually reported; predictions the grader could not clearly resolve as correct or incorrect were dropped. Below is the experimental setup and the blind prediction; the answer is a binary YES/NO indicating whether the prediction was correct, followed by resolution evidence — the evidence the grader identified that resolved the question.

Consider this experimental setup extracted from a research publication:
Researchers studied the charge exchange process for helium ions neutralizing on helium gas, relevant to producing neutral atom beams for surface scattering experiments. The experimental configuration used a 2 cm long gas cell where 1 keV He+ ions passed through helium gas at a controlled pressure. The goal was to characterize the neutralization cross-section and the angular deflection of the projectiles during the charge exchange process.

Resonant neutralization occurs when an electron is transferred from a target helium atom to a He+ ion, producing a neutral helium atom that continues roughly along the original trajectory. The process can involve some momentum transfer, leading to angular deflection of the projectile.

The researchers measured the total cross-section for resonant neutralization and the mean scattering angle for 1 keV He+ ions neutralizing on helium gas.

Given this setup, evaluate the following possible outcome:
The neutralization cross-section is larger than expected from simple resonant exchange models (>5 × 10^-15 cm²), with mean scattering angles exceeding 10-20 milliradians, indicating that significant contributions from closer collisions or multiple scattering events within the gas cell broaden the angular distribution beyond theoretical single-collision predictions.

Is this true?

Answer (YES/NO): NO